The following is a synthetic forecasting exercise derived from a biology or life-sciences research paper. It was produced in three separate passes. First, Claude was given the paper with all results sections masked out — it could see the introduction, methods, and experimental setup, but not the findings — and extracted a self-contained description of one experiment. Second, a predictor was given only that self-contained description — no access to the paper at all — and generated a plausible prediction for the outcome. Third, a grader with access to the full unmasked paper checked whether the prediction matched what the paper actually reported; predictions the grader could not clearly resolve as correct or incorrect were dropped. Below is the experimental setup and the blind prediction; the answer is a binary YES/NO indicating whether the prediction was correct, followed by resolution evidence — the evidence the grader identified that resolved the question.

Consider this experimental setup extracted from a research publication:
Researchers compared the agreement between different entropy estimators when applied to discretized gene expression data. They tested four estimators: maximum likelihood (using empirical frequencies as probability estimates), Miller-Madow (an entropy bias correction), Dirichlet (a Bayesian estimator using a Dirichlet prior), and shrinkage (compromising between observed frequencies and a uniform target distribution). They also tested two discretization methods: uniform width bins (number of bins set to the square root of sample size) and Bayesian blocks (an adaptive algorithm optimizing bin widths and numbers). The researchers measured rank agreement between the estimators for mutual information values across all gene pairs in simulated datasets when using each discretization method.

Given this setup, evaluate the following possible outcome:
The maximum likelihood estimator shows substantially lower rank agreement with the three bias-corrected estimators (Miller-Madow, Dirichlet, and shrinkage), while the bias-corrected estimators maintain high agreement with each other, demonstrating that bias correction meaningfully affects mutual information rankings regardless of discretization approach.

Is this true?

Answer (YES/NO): NO